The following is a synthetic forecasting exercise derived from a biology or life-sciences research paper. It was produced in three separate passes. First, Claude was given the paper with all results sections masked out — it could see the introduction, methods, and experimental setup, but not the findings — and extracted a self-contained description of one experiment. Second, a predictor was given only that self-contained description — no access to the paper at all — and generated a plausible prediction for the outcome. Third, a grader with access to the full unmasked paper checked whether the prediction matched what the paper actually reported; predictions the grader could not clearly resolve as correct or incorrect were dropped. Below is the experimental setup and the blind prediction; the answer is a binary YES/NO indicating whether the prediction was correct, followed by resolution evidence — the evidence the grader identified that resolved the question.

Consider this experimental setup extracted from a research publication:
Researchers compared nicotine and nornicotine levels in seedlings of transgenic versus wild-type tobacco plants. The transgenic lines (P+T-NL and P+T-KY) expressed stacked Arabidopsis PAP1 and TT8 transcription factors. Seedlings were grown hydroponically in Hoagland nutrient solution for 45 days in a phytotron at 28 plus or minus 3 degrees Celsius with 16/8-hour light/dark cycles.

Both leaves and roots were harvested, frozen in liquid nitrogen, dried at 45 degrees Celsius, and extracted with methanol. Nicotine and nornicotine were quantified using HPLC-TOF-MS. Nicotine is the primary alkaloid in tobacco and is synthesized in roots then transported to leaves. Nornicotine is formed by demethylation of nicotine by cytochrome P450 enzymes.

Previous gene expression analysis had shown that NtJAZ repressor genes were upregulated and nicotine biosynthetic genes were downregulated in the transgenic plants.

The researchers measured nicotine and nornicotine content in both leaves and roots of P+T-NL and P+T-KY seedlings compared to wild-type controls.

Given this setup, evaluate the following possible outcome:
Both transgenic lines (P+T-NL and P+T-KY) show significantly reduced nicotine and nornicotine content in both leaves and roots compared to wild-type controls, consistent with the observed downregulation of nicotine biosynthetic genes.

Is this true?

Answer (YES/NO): YES